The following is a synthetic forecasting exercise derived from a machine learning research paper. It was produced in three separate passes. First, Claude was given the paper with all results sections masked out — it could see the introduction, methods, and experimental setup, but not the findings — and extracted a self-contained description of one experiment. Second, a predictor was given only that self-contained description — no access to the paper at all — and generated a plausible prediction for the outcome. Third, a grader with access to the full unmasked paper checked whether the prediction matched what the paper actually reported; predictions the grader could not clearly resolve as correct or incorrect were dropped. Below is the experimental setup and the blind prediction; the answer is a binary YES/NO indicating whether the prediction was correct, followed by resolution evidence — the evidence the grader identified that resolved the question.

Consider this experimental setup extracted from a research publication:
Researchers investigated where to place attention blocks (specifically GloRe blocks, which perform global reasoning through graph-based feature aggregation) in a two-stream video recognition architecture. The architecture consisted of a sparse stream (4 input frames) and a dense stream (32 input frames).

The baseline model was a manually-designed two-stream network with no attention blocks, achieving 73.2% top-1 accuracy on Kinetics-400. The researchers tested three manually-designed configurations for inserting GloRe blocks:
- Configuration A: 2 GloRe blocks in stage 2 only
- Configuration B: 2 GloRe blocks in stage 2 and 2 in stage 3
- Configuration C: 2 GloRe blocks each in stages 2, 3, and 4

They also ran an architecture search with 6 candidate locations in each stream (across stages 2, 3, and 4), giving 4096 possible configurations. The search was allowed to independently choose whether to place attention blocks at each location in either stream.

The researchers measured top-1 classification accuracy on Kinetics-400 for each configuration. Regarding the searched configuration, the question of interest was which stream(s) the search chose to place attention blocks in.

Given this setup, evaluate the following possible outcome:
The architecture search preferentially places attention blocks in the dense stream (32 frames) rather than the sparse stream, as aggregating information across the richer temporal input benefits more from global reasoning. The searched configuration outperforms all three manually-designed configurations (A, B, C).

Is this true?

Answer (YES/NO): NO